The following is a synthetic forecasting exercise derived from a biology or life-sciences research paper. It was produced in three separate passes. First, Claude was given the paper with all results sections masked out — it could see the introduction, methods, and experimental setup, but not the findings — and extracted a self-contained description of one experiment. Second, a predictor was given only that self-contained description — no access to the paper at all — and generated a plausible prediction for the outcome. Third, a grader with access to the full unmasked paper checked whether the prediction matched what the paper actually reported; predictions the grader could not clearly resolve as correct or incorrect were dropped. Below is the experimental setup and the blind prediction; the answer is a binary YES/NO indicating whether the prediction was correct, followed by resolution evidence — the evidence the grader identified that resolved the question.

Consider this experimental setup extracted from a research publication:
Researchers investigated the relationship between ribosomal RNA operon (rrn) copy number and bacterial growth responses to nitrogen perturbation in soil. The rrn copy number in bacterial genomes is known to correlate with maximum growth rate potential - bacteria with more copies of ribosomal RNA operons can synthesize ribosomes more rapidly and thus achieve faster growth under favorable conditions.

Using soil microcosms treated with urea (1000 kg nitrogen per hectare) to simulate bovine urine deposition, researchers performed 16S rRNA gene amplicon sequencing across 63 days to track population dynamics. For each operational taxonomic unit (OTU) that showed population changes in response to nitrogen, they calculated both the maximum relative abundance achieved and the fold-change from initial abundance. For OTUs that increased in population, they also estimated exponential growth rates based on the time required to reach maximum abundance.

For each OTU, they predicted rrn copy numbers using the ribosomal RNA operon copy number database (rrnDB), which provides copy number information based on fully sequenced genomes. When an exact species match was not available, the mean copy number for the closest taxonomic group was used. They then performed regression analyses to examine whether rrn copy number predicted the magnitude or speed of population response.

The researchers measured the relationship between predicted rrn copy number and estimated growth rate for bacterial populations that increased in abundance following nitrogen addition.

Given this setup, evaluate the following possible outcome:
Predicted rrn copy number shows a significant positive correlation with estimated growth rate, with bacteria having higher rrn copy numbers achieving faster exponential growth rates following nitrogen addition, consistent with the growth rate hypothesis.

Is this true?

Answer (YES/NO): NO